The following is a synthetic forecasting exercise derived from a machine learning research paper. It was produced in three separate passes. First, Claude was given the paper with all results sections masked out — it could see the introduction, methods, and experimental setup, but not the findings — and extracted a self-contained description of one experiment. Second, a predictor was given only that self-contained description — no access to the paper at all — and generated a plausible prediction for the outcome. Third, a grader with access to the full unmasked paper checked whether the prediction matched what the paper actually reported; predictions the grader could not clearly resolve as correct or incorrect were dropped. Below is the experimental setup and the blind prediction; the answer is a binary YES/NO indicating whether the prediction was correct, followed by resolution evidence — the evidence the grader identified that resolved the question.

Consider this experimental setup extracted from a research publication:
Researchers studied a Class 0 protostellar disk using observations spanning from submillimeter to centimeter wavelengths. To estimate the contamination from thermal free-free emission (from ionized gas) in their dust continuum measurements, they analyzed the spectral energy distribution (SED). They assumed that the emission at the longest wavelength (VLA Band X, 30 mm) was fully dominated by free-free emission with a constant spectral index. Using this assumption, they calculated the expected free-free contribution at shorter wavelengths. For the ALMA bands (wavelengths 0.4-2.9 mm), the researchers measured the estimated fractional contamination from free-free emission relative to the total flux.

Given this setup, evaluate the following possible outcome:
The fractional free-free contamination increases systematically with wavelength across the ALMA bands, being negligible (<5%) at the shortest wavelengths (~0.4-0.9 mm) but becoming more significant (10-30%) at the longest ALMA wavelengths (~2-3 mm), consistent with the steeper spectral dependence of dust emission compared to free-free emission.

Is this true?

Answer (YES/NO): NO